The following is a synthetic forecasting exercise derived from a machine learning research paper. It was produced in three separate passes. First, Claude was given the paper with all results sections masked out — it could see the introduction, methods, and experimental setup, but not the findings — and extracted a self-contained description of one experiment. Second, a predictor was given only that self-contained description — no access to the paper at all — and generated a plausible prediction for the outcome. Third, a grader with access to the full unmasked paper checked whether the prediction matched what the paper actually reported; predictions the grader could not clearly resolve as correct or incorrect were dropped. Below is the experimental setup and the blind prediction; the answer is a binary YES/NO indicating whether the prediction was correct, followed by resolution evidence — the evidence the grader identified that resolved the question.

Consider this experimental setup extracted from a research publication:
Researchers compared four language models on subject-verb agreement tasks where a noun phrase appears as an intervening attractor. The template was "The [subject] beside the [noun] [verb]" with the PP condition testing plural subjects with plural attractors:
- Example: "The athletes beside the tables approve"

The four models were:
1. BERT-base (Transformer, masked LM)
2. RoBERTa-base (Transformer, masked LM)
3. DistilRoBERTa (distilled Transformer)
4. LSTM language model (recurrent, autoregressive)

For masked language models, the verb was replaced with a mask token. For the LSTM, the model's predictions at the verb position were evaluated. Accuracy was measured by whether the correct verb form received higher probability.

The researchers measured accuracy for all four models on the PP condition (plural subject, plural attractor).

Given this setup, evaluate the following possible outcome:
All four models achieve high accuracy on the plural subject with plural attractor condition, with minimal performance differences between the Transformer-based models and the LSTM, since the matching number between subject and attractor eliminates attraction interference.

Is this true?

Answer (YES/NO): YES